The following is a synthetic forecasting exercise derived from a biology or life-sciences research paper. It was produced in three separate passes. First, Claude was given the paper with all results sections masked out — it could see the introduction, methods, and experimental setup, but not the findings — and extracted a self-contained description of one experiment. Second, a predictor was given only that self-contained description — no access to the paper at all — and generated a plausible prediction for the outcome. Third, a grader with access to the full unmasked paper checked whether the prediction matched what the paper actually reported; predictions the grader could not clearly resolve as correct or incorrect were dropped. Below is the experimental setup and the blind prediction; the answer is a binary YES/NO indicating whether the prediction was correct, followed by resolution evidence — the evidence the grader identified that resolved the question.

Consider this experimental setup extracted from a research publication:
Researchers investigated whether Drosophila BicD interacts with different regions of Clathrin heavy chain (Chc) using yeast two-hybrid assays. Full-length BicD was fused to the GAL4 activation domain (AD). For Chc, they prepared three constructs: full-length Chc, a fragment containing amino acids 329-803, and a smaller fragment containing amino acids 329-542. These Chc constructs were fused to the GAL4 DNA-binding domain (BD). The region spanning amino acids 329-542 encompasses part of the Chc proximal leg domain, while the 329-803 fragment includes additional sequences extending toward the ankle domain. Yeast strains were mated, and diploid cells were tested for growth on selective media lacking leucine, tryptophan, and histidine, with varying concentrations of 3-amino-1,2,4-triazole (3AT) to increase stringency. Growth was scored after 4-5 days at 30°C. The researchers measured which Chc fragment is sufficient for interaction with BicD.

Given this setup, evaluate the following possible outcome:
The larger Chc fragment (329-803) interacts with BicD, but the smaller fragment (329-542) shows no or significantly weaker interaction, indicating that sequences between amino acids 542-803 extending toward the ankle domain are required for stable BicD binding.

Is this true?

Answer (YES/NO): YES